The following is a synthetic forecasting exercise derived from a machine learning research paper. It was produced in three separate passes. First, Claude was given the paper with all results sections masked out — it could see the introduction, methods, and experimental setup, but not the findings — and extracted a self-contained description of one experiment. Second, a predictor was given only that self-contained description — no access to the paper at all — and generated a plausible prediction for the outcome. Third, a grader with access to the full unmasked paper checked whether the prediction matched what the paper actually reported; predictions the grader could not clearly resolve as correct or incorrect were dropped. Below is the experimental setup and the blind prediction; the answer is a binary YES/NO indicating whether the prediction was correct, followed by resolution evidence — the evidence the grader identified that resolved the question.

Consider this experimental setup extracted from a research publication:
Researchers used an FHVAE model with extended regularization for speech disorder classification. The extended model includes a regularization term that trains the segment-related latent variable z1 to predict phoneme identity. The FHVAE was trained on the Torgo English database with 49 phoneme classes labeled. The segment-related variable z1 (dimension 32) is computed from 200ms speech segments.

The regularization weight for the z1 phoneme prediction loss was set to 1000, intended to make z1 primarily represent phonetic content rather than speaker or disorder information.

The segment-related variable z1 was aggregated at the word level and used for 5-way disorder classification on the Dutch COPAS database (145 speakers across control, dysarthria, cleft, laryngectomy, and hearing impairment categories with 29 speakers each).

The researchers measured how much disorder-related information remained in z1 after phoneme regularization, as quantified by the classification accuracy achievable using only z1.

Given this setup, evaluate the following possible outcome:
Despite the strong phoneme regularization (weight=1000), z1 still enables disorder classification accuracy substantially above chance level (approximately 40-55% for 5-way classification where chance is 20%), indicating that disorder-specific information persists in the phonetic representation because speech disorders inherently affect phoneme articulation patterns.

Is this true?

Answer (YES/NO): YES